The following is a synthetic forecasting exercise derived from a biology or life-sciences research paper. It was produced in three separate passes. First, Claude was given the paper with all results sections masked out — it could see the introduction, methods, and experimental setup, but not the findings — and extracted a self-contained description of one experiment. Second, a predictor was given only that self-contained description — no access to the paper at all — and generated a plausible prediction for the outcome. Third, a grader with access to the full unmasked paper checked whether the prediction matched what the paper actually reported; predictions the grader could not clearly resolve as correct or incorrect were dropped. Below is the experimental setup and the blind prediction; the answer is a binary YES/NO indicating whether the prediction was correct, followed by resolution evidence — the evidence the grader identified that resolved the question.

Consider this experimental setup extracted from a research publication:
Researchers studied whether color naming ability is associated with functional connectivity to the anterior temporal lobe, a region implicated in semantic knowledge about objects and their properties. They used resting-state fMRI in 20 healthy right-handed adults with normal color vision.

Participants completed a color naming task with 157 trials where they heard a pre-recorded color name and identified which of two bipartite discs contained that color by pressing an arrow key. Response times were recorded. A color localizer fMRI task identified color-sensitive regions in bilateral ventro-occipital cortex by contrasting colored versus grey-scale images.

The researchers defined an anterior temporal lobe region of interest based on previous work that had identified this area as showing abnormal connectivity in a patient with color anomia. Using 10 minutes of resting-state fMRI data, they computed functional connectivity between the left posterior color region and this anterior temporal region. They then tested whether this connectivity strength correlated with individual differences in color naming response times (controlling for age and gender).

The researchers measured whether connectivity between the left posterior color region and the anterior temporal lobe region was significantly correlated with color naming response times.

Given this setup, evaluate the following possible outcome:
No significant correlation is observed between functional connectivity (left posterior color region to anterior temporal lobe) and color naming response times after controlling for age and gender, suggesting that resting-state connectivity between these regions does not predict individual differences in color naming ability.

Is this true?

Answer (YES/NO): NO